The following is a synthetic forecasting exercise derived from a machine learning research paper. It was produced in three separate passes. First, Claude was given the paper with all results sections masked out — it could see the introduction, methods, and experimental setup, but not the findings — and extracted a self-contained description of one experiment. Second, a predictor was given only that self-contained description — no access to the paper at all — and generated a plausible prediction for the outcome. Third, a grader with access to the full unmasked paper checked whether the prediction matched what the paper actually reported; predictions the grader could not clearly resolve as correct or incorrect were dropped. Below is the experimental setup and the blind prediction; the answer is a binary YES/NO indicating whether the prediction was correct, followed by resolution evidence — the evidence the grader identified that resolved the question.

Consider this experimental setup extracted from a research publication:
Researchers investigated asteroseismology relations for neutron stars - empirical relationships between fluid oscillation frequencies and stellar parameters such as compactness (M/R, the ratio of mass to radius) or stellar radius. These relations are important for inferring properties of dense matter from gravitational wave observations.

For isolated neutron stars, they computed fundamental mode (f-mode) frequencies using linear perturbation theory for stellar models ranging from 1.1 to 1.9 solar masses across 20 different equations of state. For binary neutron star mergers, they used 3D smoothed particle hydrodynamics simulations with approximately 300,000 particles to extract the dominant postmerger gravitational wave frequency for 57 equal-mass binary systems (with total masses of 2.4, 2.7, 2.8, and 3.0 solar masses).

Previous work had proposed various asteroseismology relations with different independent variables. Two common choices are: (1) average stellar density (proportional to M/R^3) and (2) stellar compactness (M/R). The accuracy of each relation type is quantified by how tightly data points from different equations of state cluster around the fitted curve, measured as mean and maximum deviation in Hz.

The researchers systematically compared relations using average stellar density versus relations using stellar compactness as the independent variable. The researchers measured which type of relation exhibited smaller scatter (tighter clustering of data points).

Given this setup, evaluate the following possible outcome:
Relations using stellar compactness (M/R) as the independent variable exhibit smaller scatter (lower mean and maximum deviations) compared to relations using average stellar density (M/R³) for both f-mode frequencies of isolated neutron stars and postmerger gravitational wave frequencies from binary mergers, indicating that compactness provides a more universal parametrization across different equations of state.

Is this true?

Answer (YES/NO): NO